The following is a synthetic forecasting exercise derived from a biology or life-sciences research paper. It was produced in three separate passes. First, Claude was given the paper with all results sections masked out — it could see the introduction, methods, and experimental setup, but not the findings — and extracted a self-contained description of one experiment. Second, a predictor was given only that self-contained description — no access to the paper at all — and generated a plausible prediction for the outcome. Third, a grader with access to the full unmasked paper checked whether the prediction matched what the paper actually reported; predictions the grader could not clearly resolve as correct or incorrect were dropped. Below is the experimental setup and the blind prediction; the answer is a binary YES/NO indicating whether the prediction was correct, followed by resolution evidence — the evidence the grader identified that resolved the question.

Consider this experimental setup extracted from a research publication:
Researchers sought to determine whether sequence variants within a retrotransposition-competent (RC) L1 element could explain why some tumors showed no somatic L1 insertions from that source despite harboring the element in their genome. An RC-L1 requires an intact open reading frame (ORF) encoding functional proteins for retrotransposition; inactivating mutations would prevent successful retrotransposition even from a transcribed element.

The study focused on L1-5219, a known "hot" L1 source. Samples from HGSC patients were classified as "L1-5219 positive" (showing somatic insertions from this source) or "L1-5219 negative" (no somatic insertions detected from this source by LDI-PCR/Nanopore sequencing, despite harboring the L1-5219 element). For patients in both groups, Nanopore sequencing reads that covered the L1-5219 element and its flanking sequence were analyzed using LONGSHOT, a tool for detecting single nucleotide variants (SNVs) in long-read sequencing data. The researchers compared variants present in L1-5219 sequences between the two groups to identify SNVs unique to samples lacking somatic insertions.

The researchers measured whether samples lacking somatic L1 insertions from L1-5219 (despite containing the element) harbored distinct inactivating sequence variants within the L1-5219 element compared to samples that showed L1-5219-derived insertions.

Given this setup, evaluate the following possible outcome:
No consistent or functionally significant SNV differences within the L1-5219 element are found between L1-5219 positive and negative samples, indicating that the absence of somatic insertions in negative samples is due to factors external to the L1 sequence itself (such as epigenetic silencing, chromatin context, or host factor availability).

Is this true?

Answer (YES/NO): NO